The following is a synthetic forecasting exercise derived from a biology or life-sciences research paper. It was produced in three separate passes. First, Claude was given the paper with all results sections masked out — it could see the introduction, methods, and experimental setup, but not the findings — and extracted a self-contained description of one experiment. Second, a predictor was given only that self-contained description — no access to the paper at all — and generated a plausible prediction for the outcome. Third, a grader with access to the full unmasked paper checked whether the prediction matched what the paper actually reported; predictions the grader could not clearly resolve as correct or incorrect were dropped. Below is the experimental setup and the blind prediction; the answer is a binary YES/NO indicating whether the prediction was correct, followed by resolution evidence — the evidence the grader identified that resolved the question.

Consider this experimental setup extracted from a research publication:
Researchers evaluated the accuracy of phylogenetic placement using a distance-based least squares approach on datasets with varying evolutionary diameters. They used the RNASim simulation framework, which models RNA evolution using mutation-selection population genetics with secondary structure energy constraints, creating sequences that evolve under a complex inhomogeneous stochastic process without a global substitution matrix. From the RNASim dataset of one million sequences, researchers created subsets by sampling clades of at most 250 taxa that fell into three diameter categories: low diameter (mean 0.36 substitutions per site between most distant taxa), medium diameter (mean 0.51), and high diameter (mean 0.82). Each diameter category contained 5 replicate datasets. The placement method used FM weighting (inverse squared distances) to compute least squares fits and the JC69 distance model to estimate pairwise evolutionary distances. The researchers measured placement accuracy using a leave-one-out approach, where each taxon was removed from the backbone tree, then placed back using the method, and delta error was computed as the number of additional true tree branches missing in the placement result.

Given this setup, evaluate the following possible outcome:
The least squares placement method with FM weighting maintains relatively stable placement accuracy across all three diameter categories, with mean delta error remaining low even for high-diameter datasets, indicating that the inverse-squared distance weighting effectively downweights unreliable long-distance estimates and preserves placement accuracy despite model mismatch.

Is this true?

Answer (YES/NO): YES